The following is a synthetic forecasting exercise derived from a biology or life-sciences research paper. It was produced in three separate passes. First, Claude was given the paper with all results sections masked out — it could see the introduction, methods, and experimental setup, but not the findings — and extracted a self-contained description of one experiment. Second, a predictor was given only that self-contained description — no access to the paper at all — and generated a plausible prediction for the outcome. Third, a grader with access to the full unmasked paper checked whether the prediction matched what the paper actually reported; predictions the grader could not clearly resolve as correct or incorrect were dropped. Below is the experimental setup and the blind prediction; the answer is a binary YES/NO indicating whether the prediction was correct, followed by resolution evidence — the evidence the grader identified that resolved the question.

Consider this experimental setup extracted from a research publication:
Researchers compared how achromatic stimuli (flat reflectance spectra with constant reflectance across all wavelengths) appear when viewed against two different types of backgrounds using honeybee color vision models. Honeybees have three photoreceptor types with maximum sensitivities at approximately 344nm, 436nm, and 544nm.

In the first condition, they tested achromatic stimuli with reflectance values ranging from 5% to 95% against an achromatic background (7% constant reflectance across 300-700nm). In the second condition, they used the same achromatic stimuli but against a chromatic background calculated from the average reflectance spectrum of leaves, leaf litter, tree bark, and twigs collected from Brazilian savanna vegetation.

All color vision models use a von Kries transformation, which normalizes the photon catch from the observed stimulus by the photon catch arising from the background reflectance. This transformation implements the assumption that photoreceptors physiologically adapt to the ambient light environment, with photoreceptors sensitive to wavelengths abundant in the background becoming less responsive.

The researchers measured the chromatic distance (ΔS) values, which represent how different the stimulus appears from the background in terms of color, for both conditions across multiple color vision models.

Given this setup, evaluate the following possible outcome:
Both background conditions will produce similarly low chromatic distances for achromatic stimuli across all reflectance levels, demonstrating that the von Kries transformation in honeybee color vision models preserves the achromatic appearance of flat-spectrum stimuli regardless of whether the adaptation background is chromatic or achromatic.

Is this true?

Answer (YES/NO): NO